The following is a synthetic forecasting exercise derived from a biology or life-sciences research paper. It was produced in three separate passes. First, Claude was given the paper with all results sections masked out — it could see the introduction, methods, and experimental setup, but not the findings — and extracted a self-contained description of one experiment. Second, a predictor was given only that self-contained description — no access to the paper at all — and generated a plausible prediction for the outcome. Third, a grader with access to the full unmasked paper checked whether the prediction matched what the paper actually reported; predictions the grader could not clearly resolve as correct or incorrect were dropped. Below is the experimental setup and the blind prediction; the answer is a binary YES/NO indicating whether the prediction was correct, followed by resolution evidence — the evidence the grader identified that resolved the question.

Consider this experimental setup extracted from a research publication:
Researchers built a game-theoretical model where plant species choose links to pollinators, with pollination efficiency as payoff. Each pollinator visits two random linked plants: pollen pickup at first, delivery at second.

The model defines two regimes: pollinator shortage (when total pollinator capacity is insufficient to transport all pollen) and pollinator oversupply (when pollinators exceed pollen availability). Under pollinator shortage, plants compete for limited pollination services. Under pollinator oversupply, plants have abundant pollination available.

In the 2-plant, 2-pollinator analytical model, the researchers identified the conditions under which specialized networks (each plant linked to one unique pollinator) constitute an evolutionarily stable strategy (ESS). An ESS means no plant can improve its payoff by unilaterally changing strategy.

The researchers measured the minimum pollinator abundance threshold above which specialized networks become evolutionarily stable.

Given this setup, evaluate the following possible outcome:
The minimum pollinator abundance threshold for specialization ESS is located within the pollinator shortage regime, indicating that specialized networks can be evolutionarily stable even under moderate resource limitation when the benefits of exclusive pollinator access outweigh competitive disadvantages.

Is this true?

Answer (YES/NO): YES